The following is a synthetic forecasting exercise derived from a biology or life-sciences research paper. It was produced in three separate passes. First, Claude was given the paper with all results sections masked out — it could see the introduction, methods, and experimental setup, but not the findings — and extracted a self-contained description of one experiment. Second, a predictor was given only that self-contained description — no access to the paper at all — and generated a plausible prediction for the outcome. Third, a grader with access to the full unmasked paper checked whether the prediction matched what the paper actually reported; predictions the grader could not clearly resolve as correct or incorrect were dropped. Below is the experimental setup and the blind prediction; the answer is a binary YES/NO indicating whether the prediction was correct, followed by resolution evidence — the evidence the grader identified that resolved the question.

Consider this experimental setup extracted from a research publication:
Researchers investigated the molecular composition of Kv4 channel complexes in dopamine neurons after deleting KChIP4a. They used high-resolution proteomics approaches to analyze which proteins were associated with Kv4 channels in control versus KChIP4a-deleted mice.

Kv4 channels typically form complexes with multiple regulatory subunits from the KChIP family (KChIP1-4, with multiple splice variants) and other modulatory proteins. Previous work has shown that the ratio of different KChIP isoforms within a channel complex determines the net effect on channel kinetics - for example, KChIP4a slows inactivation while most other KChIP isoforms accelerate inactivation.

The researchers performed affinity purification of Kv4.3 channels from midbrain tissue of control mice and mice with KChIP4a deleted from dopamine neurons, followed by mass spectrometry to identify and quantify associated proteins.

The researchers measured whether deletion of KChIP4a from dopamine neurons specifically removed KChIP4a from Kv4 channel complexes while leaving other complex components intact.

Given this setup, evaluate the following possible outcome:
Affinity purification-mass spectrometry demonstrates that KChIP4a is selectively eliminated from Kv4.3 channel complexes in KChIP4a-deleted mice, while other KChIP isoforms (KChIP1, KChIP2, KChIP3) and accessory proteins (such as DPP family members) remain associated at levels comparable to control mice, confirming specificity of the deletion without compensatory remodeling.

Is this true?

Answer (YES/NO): NO